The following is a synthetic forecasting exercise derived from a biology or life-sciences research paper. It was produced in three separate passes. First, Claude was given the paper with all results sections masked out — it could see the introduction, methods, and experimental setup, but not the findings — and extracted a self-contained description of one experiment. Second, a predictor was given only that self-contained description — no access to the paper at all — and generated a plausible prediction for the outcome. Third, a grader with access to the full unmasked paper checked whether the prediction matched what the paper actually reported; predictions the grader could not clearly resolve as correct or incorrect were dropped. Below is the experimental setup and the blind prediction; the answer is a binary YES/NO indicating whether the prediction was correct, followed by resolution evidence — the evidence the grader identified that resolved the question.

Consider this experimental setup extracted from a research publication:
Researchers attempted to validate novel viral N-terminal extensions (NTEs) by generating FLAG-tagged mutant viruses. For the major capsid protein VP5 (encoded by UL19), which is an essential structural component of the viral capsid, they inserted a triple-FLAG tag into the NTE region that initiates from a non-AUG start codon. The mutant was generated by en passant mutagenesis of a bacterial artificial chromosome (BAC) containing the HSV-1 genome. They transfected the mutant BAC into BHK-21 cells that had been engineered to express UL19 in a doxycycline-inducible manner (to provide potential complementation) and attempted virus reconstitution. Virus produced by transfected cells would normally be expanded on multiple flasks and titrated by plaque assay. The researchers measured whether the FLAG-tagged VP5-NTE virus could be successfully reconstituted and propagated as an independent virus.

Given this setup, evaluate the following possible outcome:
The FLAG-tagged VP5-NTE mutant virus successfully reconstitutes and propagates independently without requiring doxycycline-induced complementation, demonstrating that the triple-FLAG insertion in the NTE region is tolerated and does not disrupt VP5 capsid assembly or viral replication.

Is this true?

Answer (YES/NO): NO